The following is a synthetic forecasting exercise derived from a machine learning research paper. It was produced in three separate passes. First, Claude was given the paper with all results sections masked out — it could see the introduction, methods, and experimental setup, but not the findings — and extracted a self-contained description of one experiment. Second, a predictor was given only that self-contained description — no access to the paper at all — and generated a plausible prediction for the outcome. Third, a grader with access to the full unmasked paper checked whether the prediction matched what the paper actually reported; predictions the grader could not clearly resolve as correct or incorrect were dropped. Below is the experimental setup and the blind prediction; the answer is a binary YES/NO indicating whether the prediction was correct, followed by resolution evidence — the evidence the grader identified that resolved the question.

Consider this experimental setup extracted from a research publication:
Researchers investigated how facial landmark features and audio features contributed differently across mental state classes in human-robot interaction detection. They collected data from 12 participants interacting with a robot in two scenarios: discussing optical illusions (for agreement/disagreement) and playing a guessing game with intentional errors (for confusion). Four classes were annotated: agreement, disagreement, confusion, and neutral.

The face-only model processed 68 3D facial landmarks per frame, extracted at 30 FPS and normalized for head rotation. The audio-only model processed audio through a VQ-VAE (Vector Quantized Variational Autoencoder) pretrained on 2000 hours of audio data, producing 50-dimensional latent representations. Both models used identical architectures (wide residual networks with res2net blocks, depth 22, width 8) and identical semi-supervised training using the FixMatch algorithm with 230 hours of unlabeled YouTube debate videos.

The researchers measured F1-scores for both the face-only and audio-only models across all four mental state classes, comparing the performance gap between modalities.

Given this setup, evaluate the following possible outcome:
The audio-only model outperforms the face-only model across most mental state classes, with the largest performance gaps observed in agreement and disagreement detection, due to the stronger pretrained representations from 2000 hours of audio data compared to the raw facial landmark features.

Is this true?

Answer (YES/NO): NO